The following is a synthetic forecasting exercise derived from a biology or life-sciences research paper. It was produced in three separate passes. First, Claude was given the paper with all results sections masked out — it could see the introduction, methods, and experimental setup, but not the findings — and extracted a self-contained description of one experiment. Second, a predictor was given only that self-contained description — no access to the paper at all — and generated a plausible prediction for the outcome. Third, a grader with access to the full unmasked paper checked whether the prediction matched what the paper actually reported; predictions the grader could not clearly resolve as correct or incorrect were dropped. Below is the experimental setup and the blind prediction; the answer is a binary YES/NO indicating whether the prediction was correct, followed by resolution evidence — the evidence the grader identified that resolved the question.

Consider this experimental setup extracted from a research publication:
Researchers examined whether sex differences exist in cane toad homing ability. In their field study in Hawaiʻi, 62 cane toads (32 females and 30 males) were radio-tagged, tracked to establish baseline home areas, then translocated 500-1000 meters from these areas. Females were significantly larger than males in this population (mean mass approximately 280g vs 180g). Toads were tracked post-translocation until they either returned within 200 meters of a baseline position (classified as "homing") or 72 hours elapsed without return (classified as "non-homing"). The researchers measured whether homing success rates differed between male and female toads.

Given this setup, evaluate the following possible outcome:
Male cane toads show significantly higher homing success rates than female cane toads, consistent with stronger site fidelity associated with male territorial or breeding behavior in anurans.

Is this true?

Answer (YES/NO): NO